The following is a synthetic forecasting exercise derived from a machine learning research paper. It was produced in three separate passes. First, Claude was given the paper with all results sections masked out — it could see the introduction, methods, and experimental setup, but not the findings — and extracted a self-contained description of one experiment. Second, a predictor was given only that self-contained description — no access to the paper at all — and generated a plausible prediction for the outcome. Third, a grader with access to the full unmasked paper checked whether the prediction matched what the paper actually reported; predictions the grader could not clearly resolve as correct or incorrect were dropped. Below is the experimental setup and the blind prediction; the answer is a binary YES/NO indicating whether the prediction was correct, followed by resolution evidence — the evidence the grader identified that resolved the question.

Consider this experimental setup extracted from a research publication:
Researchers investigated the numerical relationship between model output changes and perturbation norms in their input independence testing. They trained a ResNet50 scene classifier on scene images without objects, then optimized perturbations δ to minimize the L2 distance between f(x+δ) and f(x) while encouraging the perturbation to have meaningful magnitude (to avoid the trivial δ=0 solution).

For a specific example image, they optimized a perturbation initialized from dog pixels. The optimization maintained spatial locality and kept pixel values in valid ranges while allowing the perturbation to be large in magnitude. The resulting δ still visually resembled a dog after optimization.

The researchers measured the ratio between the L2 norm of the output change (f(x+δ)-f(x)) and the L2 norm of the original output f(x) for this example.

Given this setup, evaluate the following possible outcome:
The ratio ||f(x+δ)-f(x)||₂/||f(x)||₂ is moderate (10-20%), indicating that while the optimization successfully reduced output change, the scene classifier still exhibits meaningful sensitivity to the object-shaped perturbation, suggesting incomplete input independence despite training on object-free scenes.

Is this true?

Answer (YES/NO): NO